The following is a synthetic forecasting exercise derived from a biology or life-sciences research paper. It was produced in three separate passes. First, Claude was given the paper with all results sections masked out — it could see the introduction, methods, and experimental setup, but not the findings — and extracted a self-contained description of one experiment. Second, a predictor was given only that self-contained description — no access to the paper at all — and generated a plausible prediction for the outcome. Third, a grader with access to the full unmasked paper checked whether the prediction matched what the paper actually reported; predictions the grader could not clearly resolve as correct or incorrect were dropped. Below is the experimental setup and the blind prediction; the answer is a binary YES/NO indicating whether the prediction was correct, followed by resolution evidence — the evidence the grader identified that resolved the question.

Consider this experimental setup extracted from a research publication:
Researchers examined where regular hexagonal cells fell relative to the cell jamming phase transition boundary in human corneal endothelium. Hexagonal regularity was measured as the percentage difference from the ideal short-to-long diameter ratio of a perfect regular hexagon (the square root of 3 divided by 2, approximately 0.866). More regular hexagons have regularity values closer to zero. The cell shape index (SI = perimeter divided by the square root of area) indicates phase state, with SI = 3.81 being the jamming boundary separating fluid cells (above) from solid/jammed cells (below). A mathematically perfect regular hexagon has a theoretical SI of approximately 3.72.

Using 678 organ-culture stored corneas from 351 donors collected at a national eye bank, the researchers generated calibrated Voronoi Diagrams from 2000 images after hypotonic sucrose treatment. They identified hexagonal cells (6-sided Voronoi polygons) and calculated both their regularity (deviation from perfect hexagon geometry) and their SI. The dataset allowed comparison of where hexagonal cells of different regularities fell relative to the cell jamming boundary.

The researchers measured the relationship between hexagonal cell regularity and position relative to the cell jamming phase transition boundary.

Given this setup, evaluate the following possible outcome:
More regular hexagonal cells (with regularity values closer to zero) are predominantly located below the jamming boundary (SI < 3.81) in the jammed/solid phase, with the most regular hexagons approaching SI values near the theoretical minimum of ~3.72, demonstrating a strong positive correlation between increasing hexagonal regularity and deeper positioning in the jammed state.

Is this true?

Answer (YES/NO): NO